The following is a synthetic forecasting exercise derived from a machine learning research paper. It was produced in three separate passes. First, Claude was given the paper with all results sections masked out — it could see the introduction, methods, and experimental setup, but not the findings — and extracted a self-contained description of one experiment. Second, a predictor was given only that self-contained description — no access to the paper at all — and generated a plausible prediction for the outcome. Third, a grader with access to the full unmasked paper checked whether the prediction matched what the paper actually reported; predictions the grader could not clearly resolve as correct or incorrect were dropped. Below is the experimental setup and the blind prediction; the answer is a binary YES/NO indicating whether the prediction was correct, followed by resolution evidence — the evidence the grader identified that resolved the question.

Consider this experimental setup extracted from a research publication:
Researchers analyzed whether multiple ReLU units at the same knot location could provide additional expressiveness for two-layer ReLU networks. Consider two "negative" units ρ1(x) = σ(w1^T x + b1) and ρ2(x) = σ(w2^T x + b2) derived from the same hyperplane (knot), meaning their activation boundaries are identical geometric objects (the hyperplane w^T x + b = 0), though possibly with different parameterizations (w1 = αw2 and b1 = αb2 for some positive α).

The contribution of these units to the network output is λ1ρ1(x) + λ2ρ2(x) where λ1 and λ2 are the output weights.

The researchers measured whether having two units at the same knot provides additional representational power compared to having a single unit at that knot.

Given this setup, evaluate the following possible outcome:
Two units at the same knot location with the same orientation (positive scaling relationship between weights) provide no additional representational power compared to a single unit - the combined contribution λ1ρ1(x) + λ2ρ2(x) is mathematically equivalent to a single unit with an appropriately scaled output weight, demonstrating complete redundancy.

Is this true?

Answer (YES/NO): YES